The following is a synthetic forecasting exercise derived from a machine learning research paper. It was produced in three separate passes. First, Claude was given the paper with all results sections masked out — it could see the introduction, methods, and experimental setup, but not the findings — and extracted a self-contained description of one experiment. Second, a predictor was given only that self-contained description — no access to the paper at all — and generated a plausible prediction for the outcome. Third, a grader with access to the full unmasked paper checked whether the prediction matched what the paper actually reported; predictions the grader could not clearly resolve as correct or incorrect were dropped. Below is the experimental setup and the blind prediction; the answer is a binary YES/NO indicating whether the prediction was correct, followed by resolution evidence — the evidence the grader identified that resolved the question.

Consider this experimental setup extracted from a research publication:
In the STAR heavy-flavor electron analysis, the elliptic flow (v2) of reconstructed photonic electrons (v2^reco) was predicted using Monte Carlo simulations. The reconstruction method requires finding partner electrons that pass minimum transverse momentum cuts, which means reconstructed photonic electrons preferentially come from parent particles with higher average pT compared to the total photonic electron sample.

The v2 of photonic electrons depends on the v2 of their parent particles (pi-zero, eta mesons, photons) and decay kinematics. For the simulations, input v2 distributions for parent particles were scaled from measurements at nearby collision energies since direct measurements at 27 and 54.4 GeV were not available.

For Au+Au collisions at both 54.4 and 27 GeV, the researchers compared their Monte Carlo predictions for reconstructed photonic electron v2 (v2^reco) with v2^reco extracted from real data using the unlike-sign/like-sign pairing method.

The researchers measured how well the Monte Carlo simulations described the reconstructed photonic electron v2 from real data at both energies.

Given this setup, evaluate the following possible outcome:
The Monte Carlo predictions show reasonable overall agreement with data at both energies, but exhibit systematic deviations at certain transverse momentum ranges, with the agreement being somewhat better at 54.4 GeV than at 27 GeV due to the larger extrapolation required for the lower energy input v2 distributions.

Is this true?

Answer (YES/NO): NO